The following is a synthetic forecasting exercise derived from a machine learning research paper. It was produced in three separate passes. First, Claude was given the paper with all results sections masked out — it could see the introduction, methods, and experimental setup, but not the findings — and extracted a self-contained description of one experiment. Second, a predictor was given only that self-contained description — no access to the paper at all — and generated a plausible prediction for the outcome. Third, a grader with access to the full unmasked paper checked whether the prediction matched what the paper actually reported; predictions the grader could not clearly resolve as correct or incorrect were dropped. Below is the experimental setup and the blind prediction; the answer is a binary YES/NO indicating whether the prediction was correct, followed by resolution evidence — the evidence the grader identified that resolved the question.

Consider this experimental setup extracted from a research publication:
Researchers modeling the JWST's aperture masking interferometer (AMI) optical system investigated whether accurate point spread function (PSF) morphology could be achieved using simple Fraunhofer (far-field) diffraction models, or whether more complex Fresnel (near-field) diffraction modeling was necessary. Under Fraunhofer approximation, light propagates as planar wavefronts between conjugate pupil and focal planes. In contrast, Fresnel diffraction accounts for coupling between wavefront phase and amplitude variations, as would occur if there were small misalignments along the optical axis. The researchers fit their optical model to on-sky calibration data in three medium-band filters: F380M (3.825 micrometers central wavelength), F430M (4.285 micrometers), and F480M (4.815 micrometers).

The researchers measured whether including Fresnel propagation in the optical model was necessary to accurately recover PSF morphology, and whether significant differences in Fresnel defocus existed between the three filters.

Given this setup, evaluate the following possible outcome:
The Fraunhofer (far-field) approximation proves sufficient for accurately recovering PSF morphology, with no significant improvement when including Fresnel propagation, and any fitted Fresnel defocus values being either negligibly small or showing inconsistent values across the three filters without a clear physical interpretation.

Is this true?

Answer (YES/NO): NO